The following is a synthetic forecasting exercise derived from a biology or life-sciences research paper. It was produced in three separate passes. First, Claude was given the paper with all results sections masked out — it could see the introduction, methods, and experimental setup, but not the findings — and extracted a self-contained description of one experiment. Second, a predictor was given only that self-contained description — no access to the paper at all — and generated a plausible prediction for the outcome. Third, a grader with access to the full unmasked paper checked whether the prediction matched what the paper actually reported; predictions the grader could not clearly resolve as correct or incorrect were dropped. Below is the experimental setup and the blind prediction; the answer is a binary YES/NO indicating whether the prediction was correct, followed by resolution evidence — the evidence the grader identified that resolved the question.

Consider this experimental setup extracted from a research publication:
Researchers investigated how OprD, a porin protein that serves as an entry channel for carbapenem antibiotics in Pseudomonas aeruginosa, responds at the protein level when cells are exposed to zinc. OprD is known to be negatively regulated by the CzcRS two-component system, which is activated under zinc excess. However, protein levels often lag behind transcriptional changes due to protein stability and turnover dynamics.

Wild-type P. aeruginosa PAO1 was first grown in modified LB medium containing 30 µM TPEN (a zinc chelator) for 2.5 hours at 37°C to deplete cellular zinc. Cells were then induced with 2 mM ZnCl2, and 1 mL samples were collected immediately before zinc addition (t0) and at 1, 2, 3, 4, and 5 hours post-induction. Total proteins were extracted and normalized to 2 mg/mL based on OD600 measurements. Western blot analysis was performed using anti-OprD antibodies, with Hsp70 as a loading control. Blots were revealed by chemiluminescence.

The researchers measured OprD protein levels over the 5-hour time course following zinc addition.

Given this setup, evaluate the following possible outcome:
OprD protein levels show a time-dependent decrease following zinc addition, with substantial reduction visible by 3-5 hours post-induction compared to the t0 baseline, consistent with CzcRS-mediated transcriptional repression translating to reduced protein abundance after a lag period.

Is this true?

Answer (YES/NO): YES